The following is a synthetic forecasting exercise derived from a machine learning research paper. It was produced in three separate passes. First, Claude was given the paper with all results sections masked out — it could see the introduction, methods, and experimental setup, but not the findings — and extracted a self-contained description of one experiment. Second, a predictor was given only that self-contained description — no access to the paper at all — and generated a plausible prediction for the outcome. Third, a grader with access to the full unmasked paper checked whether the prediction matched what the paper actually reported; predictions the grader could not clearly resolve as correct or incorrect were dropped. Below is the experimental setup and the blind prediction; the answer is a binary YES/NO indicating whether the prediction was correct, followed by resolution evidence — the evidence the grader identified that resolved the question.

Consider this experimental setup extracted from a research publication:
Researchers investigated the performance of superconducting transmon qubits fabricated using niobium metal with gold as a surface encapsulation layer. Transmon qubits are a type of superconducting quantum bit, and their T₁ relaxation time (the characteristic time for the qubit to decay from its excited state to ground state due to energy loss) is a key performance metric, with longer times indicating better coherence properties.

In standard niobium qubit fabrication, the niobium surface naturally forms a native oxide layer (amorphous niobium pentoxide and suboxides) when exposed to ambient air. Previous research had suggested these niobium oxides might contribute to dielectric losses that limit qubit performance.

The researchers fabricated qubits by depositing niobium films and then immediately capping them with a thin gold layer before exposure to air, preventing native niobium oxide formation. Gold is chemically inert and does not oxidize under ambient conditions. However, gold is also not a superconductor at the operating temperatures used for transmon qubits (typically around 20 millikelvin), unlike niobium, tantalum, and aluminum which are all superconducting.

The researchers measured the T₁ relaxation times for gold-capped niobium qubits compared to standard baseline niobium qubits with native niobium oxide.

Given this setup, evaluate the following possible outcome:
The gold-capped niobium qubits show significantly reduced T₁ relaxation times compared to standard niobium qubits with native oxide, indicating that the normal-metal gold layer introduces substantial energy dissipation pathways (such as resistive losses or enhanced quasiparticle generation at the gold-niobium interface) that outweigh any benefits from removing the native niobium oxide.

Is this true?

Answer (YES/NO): NO